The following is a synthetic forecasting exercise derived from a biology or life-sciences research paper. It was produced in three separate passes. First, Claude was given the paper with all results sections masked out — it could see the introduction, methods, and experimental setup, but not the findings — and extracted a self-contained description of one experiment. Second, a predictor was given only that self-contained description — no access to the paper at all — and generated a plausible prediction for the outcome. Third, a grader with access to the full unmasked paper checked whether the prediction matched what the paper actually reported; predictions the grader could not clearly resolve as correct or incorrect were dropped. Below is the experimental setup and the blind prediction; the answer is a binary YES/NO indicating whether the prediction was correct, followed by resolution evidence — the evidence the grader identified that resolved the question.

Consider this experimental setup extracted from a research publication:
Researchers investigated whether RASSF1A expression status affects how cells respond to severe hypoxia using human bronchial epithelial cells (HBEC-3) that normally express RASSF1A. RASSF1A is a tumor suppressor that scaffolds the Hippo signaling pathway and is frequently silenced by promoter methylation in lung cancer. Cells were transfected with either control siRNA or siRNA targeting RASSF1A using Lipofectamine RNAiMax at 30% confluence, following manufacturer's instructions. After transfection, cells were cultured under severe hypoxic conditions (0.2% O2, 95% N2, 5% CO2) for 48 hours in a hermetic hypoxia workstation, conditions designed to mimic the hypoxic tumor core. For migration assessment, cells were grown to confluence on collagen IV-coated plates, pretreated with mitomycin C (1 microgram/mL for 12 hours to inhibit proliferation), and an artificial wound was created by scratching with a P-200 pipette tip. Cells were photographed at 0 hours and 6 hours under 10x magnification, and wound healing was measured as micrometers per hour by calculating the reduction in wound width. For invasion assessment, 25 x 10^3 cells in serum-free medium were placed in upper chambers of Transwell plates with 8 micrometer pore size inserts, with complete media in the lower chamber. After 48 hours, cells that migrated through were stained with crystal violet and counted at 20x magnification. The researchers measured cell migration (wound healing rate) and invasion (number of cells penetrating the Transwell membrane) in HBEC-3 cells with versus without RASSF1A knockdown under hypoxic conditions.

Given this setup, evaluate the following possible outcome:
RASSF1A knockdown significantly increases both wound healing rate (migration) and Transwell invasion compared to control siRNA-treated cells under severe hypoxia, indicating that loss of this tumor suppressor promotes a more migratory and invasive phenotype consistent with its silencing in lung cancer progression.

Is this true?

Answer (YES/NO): NO